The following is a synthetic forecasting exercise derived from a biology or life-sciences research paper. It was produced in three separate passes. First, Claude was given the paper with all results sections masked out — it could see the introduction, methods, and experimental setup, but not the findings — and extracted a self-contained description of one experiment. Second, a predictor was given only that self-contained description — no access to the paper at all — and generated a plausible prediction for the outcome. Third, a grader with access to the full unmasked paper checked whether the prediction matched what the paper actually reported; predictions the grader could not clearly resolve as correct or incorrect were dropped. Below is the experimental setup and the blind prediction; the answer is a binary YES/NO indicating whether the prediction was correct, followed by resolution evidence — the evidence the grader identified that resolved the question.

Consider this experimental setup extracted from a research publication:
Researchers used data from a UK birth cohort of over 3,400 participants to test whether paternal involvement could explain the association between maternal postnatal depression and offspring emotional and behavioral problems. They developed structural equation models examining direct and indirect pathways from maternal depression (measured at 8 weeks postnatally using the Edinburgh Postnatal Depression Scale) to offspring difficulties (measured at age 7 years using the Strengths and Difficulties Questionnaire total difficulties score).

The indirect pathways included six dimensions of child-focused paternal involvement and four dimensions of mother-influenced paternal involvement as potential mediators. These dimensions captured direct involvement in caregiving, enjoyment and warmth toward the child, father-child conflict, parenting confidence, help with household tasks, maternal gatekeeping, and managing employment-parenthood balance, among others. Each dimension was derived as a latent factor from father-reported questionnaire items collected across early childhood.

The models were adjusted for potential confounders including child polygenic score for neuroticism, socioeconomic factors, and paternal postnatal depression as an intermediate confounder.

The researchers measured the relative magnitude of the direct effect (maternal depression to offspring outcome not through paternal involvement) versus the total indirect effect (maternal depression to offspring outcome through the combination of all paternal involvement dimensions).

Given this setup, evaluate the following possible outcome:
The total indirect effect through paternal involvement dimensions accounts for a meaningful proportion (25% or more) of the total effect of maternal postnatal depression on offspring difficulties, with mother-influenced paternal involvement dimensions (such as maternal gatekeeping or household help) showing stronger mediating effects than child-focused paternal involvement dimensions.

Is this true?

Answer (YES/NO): NO